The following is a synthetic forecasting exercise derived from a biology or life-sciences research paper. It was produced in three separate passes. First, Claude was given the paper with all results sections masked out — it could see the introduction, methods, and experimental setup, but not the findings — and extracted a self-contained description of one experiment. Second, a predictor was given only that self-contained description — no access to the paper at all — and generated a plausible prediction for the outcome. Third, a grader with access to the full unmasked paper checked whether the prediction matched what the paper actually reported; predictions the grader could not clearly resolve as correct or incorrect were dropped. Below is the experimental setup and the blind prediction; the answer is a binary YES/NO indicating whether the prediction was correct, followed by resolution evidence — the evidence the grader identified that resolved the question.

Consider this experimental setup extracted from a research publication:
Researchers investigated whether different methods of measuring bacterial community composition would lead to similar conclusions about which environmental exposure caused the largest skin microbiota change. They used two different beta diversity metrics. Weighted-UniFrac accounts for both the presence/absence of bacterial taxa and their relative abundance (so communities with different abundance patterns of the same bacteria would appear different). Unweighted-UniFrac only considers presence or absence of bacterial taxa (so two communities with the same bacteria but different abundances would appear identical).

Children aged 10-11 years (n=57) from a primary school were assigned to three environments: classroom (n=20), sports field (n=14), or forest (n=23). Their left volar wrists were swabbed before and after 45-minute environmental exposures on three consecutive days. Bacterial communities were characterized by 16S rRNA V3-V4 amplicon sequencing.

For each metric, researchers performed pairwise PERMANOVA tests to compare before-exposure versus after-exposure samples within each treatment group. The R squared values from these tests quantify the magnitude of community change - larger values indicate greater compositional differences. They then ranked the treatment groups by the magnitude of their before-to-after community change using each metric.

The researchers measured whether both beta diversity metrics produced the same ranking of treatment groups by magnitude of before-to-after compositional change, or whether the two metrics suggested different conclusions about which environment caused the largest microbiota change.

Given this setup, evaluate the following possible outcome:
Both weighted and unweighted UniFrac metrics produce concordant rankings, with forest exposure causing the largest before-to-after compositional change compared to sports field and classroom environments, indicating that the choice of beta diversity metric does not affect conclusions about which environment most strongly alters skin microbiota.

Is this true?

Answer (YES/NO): YES